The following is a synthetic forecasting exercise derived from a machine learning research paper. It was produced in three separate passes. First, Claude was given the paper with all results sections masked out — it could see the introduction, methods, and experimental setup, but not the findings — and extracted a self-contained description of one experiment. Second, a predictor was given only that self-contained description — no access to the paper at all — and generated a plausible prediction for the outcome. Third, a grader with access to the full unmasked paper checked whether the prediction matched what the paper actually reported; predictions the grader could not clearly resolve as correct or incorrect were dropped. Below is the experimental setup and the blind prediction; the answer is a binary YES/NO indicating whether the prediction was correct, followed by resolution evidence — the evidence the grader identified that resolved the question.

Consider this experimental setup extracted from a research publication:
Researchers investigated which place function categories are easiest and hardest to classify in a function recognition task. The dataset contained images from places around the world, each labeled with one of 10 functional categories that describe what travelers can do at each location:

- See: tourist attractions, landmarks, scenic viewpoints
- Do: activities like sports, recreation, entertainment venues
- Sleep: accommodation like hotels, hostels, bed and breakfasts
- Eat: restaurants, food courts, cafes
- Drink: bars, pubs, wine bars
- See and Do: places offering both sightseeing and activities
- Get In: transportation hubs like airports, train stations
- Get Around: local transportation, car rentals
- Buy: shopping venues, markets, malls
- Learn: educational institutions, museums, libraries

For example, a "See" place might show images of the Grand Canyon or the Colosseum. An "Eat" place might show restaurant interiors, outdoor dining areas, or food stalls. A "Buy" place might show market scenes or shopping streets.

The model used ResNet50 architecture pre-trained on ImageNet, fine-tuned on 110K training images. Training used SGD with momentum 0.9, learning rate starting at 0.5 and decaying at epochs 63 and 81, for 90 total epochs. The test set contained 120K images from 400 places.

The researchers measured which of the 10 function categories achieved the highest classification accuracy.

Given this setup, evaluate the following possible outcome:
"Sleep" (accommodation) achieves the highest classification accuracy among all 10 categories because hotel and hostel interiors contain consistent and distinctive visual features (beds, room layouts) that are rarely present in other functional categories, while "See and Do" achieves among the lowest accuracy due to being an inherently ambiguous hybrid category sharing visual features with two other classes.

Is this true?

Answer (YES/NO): NO